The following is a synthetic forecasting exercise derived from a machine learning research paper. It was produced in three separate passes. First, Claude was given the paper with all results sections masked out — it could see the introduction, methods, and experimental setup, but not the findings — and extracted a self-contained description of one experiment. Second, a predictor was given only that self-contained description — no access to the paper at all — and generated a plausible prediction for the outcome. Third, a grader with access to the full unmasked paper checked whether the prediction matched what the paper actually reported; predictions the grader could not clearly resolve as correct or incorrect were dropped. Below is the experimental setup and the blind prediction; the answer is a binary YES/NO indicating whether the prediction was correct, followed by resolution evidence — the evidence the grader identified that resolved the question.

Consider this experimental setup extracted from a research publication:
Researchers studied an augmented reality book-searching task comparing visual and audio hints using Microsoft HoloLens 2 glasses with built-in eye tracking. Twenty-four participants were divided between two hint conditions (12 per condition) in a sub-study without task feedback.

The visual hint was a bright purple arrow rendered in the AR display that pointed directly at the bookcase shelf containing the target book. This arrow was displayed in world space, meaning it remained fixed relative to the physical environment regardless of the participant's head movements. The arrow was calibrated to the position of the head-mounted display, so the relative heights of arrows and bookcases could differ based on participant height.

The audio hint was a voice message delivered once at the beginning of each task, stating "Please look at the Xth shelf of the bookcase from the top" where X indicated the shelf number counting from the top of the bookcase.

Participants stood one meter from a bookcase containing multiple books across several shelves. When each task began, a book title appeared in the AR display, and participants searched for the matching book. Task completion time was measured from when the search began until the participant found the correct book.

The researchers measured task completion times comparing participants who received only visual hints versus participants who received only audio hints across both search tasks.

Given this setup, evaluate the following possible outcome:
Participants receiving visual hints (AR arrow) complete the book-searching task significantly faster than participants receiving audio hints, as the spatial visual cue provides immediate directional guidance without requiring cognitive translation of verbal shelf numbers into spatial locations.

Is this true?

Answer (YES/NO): NO